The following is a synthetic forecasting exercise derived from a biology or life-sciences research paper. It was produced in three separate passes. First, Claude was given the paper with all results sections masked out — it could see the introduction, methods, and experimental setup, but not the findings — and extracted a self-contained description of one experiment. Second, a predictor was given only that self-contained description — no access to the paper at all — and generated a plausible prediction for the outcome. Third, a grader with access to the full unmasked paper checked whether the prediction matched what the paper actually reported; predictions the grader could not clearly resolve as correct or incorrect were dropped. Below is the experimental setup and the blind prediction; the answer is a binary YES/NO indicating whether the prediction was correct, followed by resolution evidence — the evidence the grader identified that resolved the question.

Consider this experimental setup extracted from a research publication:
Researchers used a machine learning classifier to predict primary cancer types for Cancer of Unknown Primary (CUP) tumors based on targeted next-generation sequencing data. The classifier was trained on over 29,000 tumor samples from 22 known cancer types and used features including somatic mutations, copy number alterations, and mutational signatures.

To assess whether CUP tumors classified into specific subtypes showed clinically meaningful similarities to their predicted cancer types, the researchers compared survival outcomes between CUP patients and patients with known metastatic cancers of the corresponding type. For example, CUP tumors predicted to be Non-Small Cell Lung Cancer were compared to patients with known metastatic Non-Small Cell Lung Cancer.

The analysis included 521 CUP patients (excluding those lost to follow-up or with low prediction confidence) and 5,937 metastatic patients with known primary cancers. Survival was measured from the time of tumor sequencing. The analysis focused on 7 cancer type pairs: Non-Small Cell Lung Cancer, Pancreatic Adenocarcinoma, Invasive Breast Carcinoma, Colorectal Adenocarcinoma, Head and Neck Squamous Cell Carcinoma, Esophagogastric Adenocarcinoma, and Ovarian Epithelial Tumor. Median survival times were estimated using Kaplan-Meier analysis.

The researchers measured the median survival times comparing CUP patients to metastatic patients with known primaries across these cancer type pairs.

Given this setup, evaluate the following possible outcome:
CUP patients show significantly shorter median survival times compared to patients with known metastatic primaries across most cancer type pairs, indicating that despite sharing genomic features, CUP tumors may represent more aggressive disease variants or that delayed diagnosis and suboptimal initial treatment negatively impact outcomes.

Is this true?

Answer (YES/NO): YES